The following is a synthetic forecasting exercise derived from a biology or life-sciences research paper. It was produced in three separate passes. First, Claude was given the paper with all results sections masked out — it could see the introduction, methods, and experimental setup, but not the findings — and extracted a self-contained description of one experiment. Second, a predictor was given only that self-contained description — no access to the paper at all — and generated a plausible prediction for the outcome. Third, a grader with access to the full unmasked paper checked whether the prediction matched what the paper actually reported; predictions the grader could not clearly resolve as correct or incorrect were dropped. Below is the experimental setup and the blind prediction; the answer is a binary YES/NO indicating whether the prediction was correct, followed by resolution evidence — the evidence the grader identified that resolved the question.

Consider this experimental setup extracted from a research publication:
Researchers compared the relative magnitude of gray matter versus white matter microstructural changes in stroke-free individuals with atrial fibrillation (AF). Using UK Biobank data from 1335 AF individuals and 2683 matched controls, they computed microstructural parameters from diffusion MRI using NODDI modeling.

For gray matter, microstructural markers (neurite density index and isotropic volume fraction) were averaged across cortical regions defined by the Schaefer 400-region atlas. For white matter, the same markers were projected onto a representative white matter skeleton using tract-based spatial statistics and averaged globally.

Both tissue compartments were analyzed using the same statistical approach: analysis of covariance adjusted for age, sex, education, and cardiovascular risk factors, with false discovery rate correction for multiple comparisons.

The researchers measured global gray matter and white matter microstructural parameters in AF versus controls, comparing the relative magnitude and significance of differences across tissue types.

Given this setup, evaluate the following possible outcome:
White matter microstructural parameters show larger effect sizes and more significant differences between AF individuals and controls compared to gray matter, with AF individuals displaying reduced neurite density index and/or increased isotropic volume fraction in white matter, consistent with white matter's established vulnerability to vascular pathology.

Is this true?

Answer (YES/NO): YES